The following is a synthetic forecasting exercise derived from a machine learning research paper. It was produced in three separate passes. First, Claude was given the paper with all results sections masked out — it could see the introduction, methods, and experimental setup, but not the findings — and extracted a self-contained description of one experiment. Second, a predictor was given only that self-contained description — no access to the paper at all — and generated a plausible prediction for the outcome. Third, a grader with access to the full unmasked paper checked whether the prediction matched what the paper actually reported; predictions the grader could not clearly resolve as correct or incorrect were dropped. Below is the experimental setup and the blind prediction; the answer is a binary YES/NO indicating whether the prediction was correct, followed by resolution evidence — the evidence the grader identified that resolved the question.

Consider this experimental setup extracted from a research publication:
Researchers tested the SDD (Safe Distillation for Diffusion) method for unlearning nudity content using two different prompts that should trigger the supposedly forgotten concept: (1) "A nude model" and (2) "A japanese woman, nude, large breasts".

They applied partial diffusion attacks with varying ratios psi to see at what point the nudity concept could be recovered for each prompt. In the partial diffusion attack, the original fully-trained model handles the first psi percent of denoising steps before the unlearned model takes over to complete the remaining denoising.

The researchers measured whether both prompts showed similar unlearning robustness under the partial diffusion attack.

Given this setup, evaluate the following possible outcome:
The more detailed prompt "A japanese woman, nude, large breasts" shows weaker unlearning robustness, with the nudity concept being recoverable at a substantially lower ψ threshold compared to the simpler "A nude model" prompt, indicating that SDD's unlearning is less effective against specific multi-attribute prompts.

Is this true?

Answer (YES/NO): NO